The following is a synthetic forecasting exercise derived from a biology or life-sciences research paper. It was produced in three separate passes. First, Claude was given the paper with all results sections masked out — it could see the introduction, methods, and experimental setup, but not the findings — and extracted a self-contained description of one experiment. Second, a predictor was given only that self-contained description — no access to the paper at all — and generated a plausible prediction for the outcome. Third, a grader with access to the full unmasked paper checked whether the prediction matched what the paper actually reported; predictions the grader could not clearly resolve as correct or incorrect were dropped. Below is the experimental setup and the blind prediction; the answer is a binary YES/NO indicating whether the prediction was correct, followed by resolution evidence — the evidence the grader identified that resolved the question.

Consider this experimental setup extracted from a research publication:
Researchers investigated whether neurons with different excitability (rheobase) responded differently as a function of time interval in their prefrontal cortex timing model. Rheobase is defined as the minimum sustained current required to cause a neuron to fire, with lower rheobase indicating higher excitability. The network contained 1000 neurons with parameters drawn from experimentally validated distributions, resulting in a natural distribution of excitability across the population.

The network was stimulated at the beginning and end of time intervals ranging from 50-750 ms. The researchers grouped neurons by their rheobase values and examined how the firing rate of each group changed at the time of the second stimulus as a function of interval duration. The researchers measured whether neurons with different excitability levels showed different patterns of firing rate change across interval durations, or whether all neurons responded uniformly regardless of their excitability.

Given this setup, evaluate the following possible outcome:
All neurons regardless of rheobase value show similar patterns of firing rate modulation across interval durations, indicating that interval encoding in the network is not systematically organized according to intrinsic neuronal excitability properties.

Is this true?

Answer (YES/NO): YES